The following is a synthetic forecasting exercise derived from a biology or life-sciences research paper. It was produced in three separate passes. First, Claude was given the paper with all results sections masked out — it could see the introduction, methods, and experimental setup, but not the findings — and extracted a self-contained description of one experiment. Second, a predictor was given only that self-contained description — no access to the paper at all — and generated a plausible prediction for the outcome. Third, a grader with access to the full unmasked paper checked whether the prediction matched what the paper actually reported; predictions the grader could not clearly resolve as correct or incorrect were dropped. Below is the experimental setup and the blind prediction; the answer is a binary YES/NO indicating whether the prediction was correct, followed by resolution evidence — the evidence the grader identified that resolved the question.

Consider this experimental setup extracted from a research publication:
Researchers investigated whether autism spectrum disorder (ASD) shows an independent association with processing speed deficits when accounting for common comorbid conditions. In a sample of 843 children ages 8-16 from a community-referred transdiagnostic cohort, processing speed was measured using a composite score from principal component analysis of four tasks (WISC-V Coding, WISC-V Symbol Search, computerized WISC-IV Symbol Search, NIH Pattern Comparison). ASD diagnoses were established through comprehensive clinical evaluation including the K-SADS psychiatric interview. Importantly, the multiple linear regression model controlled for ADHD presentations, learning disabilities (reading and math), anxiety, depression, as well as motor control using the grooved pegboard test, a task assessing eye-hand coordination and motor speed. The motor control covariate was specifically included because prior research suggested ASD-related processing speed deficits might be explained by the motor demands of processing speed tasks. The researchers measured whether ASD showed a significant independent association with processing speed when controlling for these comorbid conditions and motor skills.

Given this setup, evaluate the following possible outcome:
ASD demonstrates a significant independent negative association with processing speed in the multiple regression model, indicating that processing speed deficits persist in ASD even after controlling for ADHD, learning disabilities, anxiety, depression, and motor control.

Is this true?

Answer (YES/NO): NO